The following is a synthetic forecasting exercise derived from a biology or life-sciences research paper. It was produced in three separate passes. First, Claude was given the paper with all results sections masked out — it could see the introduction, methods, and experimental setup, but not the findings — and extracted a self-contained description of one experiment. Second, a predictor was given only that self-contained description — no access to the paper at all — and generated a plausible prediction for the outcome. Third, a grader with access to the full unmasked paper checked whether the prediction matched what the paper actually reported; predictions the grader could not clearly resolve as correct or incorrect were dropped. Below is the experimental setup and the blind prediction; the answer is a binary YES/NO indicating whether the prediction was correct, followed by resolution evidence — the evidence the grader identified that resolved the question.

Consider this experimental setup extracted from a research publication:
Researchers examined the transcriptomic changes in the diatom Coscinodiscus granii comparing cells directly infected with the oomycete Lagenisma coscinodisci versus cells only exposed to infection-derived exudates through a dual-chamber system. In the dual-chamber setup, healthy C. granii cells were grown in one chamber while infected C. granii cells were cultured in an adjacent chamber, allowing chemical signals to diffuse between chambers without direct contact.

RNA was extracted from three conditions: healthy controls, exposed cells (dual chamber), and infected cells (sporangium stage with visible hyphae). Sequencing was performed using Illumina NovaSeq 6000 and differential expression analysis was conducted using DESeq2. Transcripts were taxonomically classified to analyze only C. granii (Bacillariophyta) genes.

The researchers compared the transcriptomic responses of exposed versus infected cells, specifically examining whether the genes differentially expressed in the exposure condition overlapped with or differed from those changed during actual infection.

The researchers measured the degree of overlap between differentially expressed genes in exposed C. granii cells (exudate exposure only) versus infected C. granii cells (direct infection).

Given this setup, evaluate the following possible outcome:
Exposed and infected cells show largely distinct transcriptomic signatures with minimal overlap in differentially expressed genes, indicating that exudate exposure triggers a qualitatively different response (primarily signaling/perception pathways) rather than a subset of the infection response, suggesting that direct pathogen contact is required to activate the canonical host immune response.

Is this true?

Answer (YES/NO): NO